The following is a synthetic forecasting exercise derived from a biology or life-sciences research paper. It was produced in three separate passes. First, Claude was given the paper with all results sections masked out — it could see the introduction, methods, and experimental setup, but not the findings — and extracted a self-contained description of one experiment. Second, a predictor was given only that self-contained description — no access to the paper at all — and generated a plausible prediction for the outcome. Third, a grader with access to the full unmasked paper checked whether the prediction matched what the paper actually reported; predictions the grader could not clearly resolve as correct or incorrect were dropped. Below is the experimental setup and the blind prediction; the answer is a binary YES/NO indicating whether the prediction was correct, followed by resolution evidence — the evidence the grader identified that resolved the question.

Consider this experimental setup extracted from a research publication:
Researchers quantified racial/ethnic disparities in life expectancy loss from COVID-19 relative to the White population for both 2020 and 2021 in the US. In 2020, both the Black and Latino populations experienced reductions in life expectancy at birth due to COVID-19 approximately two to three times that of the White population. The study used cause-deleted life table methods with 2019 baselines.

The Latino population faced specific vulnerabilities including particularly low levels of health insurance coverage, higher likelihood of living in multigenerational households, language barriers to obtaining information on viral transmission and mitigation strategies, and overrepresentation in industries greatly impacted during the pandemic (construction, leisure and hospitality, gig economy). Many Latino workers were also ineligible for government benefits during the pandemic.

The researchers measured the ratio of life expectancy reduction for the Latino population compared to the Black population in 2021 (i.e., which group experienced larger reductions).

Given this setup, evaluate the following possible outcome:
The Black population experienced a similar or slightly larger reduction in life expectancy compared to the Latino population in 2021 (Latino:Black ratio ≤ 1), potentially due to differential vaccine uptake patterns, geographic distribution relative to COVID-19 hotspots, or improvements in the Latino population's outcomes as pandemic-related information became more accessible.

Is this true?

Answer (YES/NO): NO